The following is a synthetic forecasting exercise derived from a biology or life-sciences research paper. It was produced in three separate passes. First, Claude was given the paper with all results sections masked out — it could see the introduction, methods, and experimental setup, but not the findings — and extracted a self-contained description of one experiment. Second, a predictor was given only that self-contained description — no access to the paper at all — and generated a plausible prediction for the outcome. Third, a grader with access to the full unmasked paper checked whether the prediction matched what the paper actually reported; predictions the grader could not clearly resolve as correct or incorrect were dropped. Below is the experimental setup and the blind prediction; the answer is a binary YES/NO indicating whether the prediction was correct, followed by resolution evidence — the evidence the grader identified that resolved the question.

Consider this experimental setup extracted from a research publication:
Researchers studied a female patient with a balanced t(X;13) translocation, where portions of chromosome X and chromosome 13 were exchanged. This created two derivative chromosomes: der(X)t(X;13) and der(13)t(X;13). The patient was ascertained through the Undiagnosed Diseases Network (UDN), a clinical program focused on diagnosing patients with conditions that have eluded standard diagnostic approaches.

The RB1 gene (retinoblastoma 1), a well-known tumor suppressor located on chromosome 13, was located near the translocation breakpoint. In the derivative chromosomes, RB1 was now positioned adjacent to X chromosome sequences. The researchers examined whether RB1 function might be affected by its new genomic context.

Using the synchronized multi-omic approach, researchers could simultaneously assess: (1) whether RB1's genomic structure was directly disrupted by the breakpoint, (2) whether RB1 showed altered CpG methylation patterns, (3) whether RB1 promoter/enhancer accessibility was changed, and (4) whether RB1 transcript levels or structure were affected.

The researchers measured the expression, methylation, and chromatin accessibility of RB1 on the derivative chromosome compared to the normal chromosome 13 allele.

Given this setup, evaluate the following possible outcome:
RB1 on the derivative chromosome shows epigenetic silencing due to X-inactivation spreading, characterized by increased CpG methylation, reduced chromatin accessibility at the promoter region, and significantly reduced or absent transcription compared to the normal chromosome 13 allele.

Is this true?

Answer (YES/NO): NO